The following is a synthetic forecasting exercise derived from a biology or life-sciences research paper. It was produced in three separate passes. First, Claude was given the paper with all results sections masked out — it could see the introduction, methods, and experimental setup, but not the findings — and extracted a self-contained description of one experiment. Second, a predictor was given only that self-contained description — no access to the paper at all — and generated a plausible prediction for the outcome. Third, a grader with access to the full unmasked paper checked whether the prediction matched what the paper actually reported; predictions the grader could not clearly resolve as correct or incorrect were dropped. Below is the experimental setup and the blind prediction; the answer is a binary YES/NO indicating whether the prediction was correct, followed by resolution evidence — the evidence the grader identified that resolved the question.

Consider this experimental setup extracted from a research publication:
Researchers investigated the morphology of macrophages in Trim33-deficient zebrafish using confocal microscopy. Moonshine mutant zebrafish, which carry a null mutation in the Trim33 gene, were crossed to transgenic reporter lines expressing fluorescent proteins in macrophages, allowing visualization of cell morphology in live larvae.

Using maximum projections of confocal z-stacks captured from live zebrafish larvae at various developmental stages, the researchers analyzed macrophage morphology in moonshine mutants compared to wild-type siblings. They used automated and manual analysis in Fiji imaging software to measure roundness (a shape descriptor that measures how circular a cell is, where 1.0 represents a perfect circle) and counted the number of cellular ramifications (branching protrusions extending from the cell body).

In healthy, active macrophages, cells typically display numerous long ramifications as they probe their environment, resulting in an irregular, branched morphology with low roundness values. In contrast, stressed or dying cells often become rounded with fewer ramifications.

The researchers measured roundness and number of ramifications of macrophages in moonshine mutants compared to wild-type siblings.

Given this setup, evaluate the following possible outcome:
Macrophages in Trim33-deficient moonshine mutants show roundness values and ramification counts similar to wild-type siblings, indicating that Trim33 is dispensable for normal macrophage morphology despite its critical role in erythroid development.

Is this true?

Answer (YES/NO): NO